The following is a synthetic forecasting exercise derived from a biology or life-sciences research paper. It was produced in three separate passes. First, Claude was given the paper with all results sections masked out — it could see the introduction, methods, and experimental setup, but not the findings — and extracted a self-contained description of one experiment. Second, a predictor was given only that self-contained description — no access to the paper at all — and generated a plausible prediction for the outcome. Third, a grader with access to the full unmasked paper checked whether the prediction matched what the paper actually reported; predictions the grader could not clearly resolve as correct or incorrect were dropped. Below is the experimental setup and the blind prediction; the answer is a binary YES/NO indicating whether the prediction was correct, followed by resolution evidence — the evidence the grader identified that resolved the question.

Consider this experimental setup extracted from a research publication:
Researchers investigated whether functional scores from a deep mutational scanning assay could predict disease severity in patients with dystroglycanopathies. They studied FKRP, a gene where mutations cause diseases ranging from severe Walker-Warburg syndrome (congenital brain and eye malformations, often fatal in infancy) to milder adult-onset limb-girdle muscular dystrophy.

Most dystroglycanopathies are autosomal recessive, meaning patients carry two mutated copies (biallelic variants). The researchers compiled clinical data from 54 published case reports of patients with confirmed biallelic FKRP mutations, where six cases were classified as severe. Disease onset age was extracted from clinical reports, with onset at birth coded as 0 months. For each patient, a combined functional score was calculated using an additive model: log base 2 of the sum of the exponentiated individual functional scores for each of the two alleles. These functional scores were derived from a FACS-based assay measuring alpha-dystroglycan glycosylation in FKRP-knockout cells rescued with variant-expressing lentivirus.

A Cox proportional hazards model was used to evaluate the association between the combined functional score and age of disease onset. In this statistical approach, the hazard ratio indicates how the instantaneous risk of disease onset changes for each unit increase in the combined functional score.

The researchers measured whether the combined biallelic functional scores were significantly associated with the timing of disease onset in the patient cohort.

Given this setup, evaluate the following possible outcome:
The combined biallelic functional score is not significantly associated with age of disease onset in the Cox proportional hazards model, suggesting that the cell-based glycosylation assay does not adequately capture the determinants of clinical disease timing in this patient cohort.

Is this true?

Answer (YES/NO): NO